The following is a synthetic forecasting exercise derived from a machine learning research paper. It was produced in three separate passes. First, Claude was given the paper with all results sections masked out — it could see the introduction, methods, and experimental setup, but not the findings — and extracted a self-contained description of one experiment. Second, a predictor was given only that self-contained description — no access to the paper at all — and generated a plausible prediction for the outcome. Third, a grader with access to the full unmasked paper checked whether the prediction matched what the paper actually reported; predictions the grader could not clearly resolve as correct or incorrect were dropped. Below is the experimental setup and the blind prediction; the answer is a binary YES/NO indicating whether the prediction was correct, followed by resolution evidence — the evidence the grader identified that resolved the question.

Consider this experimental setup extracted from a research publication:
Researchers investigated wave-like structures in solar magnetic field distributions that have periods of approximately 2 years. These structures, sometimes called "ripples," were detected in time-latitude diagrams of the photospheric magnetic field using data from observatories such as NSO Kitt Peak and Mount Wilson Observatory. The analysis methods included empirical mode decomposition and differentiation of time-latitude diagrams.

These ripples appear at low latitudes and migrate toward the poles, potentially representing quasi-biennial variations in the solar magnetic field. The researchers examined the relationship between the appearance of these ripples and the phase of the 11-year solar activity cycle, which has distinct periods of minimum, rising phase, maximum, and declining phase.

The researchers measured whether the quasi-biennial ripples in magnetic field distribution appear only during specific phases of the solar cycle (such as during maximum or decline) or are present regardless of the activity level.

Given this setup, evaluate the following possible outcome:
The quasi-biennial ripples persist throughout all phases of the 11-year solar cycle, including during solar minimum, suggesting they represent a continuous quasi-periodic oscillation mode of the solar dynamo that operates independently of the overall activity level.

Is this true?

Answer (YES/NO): YES